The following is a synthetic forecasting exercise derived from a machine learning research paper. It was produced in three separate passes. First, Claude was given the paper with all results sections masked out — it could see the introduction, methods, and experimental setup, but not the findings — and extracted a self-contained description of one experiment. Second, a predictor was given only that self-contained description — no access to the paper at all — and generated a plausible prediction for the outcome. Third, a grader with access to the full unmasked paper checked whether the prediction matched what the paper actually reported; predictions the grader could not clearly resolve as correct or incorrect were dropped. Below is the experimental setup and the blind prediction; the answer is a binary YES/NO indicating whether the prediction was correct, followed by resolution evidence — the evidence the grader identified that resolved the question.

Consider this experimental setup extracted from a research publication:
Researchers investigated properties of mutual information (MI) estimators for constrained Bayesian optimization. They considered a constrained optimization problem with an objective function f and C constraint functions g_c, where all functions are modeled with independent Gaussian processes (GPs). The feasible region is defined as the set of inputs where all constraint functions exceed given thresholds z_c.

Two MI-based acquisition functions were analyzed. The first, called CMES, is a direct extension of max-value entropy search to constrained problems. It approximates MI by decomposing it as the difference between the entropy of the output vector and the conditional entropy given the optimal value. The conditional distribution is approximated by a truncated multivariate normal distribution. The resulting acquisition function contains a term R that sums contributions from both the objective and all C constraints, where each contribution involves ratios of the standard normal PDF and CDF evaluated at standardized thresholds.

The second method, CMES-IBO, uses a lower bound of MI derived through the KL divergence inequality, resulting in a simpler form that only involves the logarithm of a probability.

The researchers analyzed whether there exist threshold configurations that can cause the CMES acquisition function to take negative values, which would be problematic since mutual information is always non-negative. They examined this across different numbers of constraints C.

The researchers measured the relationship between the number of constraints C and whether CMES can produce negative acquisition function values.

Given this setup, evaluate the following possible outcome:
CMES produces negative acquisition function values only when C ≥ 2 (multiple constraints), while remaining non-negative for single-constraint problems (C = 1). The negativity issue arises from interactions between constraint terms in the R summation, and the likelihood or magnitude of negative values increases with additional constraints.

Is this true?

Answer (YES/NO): NO